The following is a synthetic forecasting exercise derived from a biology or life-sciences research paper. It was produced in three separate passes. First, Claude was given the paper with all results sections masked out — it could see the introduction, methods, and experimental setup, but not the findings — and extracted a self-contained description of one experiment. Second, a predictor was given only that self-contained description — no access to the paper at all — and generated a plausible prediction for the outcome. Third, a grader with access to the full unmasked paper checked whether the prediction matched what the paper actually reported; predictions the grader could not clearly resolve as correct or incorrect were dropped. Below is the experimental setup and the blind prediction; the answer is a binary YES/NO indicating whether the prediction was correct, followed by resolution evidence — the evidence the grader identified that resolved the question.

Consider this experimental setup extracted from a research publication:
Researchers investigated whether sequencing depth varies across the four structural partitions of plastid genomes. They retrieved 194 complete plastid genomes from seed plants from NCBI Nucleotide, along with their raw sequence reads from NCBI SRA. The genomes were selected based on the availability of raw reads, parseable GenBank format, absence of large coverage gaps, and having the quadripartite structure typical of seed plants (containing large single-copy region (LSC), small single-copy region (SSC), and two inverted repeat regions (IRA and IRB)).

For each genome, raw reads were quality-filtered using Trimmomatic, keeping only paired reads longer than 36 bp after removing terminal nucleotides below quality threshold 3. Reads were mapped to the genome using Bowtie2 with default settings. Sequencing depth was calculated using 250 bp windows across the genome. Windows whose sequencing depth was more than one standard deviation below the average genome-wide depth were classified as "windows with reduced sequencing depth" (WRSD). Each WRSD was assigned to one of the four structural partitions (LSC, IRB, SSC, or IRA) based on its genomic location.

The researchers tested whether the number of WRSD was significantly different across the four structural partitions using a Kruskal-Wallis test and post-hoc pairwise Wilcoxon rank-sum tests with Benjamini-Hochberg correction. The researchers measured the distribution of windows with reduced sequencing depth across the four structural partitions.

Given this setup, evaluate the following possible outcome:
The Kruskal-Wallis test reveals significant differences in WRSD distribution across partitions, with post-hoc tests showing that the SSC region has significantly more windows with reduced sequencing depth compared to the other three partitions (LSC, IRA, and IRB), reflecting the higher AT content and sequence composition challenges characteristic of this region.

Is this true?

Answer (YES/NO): NO